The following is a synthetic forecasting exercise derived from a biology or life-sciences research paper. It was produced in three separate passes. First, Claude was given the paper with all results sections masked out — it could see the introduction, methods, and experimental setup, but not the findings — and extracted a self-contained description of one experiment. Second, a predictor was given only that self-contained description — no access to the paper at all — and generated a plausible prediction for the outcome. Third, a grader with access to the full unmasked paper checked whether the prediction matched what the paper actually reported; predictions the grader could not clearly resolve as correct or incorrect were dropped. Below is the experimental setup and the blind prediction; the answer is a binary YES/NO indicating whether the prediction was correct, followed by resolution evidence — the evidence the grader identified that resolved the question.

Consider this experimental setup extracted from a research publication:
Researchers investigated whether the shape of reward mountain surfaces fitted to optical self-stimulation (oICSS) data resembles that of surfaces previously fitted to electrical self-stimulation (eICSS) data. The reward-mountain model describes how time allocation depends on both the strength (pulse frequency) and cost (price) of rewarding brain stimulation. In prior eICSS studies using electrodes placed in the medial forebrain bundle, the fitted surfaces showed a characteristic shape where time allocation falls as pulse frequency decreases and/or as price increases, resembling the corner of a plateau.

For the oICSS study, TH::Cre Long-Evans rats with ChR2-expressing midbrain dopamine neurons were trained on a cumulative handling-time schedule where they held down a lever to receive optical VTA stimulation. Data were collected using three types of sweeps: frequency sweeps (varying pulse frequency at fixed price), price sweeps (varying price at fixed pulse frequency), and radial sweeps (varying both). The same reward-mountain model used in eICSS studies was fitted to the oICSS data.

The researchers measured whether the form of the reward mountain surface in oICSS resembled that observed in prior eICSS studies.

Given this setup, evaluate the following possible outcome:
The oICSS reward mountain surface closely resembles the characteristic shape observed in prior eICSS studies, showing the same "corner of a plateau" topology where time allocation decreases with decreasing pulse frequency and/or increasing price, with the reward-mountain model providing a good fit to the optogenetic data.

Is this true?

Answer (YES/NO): YES